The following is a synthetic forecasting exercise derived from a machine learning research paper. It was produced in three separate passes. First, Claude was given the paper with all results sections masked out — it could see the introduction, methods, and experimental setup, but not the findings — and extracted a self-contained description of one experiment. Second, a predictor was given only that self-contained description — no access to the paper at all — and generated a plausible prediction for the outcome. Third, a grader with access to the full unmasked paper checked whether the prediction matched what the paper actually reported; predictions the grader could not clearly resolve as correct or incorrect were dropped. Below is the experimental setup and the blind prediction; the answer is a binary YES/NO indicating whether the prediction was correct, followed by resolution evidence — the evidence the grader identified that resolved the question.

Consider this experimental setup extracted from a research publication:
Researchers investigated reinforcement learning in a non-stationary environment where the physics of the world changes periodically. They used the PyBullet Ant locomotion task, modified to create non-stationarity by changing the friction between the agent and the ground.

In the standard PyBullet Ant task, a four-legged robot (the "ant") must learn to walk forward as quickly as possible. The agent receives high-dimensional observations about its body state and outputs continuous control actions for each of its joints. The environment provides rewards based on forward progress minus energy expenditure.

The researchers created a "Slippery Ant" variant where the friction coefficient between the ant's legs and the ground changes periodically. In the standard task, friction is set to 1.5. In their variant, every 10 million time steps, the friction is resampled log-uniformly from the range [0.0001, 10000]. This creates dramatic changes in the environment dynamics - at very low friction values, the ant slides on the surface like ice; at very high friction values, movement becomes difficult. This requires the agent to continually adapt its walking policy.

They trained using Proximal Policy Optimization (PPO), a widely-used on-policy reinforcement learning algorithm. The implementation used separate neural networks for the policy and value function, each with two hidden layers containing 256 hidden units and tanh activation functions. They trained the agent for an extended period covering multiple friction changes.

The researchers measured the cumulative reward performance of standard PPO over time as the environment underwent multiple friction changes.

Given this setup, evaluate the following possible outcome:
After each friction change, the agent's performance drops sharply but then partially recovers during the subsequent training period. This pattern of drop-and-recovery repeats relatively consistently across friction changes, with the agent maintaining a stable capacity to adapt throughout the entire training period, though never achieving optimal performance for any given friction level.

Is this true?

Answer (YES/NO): NO